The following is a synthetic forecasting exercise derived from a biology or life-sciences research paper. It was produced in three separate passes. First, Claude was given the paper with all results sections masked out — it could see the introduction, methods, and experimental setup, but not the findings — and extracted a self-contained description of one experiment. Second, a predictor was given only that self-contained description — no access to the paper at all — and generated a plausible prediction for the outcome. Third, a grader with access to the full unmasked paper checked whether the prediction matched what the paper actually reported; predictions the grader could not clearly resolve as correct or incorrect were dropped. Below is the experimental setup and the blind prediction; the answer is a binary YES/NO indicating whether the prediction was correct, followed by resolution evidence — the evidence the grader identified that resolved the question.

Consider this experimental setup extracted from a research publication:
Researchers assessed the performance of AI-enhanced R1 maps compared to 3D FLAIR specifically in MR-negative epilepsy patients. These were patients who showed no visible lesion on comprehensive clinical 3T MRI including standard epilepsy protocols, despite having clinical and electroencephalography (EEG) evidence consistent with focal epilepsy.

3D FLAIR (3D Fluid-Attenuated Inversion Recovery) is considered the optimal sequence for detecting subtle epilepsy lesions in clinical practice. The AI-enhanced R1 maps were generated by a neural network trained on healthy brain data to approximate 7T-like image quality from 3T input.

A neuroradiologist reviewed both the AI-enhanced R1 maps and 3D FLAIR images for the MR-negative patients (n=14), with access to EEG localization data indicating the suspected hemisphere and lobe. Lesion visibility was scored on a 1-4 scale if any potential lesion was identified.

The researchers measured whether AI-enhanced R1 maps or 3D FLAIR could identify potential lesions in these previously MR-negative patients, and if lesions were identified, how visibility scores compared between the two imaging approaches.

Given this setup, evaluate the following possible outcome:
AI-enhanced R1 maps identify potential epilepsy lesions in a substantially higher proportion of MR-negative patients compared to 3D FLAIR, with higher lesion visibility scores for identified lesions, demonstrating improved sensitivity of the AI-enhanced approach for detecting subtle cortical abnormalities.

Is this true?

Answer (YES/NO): YES